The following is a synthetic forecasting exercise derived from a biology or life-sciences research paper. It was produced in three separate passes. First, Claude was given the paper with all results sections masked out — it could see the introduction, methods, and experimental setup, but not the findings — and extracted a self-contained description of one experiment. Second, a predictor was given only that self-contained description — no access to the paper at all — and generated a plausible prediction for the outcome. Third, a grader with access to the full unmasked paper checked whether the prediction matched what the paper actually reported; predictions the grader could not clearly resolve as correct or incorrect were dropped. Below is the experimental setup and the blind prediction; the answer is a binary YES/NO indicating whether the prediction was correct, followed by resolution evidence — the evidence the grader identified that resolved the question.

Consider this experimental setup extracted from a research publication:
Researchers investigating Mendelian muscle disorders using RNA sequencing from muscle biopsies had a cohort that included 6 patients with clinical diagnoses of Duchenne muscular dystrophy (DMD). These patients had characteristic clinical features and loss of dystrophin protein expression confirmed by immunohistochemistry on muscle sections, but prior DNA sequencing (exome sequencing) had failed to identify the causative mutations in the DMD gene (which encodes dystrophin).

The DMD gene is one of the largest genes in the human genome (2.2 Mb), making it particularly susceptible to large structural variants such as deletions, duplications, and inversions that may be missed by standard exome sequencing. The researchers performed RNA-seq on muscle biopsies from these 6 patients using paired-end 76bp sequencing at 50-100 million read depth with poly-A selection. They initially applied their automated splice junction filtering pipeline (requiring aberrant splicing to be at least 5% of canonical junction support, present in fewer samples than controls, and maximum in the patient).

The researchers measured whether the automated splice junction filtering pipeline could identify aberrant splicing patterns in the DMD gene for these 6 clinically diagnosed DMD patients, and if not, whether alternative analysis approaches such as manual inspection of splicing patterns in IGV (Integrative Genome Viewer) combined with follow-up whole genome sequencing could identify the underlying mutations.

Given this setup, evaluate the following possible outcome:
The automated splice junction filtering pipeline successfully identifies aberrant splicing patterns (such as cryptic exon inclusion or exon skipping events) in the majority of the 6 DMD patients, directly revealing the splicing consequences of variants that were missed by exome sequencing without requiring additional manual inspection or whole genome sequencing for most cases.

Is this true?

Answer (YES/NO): NO